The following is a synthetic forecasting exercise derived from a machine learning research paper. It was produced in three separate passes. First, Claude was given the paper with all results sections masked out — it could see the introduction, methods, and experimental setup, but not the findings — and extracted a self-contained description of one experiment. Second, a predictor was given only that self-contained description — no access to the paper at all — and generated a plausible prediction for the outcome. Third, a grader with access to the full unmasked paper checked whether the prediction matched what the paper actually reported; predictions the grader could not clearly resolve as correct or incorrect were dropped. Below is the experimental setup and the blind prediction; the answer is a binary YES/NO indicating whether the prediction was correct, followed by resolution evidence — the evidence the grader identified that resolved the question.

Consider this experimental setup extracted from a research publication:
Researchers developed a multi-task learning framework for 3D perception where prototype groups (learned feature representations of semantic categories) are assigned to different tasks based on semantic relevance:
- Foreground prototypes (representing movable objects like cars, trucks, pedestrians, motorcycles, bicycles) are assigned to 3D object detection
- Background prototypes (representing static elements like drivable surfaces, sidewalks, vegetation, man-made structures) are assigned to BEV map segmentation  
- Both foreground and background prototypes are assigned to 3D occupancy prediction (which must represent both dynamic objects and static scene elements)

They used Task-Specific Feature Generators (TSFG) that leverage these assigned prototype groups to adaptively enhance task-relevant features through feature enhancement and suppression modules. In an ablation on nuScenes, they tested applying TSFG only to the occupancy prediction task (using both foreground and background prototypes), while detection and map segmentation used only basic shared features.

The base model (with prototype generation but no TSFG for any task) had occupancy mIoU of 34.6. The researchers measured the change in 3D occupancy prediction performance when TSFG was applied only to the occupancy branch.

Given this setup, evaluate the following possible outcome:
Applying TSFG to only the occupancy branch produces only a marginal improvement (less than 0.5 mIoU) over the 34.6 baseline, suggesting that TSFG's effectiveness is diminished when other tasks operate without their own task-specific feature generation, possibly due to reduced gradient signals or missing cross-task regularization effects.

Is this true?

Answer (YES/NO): NO